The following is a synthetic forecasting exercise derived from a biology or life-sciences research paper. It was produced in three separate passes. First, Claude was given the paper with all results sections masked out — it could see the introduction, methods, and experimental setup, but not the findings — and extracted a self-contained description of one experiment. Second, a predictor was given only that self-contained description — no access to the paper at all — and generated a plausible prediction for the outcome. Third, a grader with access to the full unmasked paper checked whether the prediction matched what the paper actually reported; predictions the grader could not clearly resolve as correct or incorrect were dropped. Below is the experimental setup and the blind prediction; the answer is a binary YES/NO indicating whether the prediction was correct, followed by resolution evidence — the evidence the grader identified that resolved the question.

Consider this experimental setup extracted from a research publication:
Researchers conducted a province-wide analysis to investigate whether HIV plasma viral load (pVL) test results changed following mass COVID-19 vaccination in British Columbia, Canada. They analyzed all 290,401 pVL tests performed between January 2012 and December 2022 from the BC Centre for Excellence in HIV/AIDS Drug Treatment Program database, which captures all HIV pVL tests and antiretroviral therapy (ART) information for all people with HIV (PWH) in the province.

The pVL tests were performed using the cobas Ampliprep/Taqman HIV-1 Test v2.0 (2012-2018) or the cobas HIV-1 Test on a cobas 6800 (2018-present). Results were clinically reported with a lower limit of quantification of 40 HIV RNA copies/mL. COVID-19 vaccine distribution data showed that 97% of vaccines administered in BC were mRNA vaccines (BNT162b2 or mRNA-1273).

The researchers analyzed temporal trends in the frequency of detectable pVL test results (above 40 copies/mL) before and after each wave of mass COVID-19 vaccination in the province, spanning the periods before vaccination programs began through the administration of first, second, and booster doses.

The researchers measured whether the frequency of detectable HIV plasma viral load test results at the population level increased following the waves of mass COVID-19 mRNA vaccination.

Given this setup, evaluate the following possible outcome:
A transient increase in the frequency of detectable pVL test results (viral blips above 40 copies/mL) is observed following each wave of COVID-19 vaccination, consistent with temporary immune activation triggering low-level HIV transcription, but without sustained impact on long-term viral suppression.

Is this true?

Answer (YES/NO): NO